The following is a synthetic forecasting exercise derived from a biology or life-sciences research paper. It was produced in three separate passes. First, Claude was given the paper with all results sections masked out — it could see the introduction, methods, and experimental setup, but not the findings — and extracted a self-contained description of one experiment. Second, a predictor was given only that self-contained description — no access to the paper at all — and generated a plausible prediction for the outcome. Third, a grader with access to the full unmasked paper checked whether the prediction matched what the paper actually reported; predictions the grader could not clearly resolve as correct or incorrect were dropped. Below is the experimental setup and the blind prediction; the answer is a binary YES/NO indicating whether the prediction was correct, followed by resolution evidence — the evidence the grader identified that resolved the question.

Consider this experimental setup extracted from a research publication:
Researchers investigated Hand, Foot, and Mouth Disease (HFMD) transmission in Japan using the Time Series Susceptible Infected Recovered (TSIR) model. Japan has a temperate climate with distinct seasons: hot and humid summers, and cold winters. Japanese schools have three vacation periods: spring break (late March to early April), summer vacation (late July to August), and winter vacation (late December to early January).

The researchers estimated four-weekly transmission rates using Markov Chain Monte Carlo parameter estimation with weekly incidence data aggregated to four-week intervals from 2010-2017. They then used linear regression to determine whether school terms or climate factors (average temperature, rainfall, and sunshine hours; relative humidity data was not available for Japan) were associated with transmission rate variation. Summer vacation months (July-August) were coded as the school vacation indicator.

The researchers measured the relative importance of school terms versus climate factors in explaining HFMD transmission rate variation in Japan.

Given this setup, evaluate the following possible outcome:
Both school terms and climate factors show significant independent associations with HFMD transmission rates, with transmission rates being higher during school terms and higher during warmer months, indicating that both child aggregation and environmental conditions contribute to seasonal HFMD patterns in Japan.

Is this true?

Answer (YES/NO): NO